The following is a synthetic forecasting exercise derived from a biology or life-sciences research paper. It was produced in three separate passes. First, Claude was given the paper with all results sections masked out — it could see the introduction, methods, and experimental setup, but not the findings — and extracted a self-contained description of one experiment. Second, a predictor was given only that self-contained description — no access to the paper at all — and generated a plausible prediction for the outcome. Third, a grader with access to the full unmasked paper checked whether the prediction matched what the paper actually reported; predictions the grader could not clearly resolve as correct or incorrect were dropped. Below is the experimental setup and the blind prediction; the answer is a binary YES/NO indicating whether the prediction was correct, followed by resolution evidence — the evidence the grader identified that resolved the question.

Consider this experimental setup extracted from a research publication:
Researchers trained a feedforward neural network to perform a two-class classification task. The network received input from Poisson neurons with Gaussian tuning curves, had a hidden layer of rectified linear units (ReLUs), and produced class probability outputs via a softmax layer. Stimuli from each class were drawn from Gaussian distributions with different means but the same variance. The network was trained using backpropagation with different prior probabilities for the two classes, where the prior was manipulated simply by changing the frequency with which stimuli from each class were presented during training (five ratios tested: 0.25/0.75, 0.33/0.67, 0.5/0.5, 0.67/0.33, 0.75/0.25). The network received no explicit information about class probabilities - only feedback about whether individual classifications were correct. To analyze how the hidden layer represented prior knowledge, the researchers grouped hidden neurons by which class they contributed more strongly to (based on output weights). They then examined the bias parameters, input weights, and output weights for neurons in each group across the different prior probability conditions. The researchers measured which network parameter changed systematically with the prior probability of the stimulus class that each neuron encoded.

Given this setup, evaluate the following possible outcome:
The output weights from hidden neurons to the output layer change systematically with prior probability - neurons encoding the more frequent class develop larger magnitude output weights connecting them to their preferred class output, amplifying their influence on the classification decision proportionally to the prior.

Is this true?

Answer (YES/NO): NO